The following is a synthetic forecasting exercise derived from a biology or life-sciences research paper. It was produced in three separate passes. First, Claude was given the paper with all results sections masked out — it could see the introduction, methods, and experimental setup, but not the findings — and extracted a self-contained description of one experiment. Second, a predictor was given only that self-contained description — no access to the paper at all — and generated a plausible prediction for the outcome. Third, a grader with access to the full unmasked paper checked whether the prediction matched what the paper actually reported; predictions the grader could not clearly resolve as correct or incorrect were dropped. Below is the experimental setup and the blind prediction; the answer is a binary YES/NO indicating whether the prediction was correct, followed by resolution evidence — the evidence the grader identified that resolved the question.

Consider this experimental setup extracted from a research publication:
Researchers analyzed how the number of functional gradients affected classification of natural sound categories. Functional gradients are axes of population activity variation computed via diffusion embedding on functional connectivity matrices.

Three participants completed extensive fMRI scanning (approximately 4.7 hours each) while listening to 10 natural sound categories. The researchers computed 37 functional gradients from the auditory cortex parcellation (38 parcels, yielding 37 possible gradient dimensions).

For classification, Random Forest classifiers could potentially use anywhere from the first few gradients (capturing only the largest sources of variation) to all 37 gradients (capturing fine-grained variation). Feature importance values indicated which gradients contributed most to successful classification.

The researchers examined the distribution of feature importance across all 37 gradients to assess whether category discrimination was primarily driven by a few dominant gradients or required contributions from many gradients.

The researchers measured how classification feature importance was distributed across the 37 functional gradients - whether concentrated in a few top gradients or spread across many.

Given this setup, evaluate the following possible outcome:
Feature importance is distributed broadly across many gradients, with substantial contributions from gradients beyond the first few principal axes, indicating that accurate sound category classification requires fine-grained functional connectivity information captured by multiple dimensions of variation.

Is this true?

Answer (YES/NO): YES